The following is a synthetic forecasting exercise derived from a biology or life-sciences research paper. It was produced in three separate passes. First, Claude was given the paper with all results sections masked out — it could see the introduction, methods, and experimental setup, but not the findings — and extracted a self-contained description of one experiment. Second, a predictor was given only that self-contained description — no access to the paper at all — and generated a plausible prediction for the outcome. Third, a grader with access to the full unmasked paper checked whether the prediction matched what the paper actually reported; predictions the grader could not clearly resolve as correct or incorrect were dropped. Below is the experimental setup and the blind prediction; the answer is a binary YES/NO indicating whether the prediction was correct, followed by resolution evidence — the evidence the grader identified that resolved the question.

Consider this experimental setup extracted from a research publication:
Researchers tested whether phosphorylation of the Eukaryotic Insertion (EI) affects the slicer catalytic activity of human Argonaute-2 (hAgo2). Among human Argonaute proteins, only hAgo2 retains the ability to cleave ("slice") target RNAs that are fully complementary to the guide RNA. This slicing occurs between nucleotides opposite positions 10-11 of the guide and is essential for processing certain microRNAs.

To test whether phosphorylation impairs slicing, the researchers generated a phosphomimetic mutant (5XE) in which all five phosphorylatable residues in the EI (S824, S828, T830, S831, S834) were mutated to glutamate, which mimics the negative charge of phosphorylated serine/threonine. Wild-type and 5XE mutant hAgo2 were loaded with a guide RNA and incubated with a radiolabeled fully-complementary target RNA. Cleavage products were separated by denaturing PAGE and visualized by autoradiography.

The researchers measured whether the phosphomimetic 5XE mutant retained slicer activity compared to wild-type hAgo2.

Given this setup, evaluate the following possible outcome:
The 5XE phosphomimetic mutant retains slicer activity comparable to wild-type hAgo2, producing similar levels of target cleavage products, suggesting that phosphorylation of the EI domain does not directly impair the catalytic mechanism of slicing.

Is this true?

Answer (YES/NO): YES